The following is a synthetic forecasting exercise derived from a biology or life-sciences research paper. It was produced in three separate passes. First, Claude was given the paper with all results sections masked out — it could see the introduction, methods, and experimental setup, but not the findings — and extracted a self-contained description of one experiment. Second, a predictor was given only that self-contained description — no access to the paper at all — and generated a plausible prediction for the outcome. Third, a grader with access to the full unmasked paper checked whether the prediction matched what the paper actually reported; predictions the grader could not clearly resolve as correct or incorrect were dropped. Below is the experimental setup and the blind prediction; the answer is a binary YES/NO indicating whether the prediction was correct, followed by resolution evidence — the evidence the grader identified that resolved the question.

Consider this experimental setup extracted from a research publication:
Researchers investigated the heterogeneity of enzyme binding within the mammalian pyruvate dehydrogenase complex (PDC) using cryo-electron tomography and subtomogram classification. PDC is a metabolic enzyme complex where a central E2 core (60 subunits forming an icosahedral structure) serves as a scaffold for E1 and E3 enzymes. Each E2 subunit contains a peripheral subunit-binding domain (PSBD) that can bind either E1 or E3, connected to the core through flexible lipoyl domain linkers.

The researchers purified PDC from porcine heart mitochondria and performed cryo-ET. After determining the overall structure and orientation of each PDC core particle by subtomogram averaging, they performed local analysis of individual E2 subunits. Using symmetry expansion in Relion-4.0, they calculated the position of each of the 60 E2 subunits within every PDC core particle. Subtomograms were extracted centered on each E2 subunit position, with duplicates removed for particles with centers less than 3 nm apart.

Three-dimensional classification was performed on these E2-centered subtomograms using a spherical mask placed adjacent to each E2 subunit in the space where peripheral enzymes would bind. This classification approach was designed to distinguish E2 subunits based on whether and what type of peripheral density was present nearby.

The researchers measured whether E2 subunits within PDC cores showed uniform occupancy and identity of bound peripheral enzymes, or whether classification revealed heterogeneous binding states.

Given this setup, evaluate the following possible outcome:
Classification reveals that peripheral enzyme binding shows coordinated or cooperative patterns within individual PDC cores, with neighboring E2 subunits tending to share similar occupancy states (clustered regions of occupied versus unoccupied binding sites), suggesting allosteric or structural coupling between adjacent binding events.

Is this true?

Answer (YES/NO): NO